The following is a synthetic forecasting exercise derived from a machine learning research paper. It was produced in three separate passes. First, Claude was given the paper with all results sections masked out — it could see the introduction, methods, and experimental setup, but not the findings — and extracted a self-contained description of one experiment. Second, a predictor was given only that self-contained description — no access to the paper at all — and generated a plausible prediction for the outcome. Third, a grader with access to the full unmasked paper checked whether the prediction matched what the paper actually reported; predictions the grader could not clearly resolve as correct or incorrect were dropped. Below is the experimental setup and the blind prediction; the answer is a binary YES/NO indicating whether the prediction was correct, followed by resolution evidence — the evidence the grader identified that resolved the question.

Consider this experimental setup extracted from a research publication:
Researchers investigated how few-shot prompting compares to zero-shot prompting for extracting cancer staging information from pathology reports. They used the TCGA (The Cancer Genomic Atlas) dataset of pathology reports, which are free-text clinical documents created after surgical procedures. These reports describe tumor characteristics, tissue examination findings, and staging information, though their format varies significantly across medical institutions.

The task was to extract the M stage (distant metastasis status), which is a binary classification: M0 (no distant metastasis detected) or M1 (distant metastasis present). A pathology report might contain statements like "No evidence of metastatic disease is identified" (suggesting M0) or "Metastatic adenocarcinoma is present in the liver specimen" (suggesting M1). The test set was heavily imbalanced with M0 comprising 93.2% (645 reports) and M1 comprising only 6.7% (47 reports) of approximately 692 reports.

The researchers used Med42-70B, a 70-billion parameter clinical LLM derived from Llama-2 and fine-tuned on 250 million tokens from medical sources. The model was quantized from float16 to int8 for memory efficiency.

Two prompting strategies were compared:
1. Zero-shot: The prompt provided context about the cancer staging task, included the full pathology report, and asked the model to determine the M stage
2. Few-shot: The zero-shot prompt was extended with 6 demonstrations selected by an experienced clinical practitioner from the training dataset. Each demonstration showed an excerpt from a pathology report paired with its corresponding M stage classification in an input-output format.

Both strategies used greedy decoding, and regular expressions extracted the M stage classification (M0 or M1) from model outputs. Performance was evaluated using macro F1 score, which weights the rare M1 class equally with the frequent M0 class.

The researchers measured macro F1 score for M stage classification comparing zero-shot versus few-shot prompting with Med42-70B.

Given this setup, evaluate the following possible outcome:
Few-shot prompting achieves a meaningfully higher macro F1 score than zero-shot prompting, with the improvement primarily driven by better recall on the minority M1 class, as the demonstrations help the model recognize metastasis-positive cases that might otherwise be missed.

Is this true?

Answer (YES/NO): NO